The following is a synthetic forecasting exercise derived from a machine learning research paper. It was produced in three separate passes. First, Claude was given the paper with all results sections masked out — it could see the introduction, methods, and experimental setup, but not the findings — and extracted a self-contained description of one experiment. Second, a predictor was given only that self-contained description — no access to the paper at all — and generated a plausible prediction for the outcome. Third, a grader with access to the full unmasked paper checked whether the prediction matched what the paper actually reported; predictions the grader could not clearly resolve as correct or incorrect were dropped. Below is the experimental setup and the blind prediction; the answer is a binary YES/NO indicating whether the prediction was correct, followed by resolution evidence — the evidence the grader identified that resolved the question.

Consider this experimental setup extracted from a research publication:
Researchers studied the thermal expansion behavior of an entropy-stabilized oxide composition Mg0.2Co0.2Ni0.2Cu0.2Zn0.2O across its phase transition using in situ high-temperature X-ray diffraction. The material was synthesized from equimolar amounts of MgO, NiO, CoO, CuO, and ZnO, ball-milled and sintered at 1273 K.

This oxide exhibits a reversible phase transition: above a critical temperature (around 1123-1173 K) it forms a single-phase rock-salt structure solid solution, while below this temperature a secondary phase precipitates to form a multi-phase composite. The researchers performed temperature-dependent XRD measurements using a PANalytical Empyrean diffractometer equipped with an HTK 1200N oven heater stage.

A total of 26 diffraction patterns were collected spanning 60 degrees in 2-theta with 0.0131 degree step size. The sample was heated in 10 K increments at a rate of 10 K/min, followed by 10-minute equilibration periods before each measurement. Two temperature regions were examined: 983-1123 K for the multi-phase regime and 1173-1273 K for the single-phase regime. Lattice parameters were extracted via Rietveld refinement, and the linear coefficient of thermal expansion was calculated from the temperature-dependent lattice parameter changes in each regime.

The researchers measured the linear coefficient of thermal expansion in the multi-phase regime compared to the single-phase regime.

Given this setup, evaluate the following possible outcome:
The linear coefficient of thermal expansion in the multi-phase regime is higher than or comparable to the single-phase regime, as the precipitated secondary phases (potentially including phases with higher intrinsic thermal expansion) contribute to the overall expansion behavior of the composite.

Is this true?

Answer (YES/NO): NO